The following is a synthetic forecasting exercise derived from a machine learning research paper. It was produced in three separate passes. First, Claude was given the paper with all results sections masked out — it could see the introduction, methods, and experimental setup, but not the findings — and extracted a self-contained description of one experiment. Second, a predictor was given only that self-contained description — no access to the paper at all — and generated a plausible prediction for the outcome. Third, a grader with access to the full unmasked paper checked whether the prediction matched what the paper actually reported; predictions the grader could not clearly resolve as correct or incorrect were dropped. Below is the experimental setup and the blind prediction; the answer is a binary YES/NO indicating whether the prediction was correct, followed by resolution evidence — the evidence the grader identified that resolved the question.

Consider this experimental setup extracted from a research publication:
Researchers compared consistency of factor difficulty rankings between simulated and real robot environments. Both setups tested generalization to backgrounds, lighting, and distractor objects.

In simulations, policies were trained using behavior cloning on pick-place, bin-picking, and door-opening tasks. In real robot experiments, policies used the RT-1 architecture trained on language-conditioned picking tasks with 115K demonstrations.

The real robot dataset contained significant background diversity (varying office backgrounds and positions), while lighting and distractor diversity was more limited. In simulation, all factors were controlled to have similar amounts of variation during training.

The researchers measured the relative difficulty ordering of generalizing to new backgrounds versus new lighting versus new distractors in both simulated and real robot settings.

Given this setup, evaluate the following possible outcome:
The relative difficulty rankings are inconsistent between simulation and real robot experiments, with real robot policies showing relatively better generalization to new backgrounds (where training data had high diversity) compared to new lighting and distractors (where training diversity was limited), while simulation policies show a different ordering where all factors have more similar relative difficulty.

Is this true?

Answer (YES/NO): NO